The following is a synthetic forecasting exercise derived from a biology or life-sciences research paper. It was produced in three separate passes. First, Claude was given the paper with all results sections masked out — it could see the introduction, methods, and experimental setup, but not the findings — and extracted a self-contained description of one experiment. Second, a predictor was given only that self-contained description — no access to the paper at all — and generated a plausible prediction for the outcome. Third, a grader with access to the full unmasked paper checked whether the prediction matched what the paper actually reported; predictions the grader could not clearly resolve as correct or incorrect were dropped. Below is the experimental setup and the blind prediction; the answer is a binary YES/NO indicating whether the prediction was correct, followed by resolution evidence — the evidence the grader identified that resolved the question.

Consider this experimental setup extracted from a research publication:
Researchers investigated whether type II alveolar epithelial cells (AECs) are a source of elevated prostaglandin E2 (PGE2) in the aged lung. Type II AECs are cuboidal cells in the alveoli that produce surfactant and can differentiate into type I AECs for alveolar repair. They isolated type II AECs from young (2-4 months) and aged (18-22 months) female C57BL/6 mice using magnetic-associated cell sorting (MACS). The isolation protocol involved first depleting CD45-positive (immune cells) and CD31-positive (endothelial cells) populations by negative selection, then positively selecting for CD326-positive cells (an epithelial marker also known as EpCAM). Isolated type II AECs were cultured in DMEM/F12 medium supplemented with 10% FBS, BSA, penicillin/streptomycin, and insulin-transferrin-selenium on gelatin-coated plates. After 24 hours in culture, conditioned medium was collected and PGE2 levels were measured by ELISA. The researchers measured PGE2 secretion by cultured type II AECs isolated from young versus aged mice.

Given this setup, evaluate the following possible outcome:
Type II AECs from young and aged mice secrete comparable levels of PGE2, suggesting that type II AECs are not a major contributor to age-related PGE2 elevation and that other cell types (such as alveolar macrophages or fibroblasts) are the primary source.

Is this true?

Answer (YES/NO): NO